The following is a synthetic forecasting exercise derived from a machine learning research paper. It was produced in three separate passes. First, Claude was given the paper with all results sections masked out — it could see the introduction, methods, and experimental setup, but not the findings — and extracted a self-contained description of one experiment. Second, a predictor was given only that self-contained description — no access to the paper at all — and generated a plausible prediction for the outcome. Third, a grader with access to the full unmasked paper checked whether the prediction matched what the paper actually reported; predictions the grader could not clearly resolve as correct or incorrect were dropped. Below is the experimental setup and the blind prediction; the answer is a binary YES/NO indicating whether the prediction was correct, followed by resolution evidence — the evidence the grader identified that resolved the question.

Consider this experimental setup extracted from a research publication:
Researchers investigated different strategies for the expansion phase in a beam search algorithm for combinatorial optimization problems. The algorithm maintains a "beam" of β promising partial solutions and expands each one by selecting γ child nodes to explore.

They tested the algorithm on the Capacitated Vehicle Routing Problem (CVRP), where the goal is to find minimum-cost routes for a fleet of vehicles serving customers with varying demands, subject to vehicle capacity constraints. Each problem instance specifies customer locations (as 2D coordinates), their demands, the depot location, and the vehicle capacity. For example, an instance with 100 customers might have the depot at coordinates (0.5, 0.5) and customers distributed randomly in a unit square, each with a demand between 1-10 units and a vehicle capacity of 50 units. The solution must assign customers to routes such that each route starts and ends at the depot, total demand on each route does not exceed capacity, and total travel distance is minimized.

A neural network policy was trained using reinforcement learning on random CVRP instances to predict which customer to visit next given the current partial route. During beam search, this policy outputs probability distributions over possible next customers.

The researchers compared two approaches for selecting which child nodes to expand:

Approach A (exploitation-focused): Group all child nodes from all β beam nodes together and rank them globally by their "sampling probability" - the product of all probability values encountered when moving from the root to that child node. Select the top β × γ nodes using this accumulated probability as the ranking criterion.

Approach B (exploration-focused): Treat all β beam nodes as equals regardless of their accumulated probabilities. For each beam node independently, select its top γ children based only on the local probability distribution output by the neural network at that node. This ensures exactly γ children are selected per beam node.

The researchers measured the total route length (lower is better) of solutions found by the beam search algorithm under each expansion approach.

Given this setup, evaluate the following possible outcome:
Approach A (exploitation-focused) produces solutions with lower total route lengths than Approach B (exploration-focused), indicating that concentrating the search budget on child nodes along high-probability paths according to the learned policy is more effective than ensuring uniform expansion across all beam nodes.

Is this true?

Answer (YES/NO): NO